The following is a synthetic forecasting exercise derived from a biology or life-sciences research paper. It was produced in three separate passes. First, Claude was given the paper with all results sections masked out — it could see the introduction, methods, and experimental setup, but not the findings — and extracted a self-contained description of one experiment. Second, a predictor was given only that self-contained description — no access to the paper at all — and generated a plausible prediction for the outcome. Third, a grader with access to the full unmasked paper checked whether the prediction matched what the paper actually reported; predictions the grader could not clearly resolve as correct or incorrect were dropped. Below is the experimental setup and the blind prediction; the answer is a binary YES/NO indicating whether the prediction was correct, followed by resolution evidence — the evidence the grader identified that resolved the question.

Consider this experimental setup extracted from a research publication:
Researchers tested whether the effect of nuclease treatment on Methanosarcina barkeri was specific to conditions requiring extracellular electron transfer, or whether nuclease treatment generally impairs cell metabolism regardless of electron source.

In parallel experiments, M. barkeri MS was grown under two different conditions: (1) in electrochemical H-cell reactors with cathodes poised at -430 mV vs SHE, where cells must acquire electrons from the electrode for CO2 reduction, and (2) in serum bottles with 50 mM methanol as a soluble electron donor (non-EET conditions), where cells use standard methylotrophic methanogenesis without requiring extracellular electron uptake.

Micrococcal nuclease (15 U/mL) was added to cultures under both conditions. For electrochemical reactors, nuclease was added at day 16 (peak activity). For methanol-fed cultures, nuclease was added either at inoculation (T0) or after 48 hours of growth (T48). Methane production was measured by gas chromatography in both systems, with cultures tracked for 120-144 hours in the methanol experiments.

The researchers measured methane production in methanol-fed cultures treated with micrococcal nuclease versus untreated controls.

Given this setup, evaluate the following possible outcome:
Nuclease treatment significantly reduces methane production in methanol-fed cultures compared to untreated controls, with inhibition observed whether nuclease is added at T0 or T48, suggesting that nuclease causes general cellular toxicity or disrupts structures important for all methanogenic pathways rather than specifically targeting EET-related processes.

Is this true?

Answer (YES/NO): NO